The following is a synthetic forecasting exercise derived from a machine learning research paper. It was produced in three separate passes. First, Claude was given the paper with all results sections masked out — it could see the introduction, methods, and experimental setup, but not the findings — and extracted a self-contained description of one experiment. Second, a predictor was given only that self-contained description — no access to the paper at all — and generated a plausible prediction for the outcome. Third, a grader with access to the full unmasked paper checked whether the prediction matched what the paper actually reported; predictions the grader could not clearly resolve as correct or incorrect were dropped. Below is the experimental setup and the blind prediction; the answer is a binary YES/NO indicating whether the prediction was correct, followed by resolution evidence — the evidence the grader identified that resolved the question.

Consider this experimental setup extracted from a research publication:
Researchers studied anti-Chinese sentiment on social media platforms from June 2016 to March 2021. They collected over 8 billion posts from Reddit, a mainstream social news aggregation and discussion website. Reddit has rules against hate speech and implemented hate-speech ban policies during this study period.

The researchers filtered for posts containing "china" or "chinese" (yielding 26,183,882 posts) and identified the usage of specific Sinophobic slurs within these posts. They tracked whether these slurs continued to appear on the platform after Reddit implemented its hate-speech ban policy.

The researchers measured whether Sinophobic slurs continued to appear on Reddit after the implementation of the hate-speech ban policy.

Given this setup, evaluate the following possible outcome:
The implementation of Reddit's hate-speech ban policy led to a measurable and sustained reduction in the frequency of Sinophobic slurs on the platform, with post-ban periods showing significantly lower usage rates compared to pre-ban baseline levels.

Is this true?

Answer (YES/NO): NO